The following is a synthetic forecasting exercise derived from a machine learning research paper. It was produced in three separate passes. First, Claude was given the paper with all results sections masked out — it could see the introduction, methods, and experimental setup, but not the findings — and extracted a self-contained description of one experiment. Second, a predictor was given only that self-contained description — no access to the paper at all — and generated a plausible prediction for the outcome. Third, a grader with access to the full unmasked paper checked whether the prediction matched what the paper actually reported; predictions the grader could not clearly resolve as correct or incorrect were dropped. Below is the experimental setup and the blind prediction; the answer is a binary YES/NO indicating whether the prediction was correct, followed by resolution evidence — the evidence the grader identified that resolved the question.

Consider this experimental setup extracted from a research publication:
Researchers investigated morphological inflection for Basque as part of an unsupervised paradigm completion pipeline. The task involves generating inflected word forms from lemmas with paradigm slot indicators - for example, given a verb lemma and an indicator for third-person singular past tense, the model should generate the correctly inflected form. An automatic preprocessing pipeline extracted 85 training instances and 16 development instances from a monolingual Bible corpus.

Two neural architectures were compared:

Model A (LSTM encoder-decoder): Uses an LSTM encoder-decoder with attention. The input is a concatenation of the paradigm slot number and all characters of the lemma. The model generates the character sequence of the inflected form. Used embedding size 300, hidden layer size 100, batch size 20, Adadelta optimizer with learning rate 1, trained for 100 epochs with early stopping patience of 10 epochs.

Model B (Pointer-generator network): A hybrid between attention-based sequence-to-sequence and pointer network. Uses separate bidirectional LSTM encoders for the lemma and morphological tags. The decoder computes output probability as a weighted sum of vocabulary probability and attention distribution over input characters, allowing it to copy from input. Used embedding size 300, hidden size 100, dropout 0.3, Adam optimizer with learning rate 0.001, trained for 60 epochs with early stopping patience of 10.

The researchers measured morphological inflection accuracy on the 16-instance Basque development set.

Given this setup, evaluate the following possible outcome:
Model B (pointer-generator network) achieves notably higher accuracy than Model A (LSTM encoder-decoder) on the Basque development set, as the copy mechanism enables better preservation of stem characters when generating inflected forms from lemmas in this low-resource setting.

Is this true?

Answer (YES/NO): NO